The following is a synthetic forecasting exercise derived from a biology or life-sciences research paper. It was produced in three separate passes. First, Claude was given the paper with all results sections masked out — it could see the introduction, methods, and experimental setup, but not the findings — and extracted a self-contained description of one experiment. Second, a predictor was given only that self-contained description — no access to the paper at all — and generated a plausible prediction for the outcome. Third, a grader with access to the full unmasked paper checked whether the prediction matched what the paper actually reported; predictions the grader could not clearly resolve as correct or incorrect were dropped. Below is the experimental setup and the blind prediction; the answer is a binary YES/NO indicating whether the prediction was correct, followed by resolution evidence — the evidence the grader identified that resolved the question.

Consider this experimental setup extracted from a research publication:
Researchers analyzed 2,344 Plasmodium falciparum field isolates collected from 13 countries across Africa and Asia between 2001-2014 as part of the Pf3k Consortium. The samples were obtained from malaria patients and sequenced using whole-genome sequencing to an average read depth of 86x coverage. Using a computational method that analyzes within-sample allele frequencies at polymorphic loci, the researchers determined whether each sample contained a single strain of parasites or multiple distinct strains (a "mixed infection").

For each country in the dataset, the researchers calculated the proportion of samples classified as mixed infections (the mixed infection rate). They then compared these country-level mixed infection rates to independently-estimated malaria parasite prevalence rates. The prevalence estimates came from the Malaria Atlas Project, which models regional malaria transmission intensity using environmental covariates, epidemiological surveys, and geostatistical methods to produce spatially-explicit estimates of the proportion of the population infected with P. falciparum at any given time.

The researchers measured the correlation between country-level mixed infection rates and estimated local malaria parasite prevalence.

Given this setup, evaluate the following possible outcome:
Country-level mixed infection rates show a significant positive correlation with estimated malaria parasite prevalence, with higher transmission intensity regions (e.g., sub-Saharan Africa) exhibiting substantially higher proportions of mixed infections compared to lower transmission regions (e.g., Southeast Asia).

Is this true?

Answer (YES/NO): NO